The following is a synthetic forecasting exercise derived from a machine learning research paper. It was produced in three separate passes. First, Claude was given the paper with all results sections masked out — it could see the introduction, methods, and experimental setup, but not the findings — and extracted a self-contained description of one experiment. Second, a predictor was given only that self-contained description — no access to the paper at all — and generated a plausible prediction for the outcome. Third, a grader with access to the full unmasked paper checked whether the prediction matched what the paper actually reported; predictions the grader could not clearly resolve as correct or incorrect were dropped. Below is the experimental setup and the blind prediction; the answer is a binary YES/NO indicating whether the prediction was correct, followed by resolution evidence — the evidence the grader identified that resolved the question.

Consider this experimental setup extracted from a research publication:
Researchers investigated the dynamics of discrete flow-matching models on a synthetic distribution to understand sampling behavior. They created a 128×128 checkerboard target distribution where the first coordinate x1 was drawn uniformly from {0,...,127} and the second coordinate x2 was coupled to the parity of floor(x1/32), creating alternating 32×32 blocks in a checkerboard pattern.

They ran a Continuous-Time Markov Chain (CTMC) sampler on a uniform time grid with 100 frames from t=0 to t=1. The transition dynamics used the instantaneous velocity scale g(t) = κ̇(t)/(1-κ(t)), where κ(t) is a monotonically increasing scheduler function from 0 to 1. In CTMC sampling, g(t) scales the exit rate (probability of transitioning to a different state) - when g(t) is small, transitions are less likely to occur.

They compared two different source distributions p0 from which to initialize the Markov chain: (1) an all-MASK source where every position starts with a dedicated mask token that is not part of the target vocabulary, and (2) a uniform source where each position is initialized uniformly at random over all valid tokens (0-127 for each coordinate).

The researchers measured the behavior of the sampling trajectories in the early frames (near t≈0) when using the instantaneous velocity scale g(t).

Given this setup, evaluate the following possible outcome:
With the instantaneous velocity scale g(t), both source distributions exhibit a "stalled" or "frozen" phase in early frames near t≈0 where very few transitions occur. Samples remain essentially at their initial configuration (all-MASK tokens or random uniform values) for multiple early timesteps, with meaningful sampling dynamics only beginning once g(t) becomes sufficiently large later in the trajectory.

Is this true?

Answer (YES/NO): NO